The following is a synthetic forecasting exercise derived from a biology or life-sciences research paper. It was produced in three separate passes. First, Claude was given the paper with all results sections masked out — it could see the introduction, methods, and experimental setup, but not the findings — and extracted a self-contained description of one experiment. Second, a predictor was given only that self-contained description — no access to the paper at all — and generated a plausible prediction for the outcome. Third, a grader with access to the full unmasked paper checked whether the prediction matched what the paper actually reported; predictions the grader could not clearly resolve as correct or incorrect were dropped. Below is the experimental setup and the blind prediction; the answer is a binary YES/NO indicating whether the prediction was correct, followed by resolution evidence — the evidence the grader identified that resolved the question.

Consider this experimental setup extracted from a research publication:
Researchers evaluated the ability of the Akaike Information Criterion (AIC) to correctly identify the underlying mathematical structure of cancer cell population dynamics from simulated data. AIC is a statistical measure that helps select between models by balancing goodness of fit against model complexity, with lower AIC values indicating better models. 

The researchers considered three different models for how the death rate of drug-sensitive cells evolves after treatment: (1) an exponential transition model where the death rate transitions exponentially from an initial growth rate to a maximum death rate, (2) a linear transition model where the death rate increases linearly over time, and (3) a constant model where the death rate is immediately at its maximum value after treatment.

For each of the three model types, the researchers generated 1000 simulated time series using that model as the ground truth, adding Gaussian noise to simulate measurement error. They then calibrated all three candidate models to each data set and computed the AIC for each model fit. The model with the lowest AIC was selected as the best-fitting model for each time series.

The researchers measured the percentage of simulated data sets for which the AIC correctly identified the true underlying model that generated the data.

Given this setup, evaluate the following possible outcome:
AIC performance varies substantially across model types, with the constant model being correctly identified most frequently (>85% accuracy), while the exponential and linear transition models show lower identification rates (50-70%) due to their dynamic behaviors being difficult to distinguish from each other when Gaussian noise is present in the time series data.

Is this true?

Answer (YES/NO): NO